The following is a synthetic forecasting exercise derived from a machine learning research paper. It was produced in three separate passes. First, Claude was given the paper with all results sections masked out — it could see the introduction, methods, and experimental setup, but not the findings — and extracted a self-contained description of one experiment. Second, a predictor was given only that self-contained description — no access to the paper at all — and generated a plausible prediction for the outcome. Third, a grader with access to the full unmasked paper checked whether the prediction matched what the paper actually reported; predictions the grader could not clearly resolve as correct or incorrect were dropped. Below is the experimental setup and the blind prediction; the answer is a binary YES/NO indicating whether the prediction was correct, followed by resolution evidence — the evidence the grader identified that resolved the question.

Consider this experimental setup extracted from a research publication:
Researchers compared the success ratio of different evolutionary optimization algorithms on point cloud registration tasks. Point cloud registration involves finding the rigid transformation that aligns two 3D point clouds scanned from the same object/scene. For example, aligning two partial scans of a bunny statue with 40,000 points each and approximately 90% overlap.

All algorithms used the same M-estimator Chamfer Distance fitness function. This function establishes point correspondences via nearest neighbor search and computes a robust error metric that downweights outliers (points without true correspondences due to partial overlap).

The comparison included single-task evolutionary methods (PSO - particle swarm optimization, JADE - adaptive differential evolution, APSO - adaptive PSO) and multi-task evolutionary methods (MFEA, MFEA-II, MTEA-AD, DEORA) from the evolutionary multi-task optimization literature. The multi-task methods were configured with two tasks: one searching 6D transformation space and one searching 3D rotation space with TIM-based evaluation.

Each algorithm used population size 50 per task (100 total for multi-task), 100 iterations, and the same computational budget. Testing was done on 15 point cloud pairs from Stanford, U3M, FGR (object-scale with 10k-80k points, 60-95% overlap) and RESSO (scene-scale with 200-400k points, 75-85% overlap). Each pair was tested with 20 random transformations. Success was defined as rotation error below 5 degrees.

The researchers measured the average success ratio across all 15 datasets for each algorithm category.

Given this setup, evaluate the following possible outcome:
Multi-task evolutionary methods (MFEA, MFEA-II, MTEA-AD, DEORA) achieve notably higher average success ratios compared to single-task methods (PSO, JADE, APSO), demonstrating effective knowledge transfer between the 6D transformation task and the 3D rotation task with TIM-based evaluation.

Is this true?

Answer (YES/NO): NO